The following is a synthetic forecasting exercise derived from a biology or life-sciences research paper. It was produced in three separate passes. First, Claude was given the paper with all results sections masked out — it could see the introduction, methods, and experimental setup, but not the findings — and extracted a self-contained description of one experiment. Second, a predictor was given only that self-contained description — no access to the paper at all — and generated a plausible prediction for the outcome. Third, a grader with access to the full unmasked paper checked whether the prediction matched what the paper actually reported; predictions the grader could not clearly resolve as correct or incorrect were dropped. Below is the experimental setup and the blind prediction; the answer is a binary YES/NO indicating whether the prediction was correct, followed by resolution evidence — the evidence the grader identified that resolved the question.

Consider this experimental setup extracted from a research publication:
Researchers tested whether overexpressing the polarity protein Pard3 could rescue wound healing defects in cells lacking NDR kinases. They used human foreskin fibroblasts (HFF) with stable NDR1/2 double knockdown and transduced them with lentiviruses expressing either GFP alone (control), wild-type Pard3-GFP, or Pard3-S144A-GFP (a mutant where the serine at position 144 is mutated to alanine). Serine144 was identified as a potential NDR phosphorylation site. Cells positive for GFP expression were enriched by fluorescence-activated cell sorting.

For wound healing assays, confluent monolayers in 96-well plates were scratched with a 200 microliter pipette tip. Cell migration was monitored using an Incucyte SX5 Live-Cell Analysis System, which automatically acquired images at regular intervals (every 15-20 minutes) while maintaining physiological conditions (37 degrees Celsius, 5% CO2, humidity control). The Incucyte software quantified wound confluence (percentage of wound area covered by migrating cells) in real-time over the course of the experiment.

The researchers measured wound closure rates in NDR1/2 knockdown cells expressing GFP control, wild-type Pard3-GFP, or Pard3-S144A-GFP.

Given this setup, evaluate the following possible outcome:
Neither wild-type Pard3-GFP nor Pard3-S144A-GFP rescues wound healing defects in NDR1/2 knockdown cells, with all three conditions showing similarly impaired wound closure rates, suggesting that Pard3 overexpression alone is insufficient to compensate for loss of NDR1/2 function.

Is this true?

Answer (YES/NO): NO